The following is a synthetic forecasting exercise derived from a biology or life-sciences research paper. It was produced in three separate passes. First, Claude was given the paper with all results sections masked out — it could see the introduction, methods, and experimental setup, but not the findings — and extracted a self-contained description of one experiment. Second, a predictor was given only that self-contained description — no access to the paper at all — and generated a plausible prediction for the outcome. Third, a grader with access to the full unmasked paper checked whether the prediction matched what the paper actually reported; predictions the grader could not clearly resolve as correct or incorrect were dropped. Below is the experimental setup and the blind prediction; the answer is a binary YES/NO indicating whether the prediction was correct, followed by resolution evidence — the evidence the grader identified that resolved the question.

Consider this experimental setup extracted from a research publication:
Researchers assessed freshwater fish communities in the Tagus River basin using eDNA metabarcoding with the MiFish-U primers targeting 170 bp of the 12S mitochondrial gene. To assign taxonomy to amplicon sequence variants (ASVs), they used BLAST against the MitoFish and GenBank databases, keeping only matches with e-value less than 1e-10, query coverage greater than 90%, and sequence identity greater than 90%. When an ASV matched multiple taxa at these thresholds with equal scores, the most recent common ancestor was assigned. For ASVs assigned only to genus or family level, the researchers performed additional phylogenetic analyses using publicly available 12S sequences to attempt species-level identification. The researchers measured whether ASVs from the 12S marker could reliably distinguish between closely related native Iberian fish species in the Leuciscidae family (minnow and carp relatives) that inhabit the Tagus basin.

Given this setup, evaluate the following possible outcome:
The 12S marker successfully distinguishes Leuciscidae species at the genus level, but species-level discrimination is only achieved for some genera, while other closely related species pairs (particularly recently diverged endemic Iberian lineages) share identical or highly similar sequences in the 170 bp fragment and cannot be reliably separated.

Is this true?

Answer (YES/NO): YES